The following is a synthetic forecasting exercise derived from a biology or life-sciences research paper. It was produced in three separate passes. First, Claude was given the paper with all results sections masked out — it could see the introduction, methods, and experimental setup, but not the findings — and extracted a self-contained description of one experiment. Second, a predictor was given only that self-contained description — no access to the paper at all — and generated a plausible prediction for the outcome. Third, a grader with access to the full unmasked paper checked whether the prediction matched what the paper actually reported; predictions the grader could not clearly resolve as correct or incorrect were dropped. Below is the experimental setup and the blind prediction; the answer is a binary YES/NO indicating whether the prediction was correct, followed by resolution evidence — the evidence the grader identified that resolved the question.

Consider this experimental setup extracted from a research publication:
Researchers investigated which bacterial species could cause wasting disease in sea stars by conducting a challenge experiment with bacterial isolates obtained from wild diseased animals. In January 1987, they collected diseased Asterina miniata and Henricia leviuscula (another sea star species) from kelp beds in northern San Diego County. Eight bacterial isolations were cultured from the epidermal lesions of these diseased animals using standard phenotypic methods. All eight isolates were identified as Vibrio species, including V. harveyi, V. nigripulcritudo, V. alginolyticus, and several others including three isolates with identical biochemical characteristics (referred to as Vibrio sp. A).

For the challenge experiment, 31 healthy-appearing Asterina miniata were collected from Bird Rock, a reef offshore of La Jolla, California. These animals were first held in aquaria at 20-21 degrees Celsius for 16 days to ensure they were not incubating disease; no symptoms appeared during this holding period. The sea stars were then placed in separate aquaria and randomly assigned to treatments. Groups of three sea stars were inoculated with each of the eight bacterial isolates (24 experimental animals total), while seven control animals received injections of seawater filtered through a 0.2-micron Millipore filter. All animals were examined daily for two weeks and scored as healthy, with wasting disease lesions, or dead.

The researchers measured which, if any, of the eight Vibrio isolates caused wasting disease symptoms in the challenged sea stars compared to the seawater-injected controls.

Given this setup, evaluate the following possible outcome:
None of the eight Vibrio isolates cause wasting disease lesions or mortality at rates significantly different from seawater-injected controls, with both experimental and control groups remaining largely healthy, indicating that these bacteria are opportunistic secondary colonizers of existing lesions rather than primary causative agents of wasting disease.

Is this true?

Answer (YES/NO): NO